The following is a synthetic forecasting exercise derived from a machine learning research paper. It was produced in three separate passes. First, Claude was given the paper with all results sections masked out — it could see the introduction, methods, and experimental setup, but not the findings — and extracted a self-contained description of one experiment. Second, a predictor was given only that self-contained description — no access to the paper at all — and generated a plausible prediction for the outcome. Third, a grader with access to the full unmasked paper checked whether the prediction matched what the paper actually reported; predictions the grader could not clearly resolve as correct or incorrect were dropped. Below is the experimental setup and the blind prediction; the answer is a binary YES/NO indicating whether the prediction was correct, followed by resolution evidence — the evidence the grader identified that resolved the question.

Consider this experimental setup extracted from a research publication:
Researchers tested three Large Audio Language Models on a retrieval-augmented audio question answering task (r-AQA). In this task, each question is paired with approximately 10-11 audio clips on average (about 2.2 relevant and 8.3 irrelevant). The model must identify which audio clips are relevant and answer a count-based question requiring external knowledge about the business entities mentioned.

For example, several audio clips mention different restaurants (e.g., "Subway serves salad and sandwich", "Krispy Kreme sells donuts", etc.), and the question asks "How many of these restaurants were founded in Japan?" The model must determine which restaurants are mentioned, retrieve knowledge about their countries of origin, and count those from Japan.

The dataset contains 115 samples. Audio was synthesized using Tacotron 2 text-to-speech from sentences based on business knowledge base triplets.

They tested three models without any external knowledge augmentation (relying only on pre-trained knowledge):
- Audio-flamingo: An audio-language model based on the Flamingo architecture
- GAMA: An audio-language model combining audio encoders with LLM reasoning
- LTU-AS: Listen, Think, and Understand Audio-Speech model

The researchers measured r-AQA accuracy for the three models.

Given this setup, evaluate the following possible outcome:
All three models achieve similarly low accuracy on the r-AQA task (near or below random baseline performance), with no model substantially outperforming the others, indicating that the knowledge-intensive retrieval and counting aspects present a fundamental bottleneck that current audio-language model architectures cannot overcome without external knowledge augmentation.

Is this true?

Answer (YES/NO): NO